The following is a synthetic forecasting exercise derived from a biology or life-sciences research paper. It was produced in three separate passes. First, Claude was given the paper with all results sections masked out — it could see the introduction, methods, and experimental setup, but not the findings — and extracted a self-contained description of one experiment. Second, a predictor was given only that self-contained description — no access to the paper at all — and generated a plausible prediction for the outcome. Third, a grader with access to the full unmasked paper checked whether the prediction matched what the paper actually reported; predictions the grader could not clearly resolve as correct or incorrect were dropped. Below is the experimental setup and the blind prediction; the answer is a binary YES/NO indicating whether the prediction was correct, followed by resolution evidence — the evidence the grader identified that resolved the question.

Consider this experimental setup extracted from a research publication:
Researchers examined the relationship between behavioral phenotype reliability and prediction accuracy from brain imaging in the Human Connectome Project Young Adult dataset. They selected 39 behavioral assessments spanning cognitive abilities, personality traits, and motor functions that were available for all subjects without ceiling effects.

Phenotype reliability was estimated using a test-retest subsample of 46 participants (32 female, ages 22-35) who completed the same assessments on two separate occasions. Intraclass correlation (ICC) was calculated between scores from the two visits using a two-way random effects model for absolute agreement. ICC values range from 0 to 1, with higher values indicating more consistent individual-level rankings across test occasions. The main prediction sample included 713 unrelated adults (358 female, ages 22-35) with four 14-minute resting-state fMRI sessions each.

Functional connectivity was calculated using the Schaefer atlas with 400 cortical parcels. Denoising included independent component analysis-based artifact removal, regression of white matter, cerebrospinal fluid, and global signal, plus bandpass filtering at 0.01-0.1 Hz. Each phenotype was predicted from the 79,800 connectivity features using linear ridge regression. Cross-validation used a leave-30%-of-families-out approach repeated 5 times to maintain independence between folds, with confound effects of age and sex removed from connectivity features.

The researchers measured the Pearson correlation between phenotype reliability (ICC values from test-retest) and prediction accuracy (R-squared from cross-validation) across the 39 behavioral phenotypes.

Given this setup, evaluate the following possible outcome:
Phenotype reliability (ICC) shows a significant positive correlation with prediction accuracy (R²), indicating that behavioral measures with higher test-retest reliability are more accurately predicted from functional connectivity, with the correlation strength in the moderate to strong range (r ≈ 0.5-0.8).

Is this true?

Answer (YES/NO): YES